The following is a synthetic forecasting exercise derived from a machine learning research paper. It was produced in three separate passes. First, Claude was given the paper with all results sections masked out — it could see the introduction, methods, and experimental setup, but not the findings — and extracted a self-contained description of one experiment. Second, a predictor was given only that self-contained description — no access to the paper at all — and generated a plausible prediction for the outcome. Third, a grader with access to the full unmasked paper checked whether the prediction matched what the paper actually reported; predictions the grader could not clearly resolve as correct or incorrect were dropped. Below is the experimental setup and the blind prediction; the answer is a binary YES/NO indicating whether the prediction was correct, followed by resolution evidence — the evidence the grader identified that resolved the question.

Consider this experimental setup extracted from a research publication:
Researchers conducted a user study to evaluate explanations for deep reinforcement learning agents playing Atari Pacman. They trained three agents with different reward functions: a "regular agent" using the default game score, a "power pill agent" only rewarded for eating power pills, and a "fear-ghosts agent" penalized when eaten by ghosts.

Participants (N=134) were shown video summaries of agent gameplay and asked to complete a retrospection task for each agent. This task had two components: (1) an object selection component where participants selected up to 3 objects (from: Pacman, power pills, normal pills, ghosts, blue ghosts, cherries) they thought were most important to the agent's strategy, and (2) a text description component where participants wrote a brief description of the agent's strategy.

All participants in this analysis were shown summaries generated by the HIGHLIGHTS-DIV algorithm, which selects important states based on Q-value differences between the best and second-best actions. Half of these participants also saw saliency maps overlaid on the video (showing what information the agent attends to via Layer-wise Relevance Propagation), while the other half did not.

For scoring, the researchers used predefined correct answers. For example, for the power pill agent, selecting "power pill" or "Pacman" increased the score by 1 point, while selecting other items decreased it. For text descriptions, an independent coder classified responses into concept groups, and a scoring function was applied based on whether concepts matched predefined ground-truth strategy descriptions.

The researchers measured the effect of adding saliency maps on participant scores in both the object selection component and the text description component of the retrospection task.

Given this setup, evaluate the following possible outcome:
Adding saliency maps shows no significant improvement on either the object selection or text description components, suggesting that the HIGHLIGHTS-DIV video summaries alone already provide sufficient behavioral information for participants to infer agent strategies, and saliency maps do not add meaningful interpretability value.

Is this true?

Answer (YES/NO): NO